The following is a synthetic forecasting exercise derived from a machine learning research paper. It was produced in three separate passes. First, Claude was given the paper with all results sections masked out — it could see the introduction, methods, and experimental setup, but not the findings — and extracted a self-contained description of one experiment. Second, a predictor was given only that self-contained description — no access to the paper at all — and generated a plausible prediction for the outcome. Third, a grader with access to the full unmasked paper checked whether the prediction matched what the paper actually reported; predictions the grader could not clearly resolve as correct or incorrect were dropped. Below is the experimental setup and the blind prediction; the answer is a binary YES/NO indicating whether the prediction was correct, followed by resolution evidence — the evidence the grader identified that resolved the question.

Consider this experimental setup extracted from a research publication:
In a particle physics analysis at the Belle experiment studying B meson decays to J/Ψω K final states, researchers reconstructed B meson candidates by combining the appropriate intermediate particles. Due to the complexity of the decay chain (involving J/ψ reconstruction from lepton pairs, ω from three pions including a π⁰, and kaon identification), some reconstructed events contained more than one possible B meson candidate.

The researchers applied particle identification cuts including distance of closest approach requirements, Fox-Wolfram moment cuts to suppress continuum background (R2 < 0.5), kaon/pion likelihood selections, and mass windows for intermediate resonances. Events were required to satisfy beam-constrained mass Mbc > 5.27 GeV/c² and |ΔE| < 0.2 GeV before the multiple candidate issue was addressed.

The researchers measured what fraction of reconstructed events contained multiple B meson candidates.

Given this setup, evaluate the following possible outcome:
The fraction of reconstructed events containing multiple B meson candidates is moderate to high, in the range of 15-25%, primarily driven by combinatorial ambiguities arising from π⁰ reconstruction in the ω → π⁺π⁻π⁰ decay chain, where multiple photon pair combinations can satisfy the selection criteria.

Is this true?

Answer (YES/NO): NO